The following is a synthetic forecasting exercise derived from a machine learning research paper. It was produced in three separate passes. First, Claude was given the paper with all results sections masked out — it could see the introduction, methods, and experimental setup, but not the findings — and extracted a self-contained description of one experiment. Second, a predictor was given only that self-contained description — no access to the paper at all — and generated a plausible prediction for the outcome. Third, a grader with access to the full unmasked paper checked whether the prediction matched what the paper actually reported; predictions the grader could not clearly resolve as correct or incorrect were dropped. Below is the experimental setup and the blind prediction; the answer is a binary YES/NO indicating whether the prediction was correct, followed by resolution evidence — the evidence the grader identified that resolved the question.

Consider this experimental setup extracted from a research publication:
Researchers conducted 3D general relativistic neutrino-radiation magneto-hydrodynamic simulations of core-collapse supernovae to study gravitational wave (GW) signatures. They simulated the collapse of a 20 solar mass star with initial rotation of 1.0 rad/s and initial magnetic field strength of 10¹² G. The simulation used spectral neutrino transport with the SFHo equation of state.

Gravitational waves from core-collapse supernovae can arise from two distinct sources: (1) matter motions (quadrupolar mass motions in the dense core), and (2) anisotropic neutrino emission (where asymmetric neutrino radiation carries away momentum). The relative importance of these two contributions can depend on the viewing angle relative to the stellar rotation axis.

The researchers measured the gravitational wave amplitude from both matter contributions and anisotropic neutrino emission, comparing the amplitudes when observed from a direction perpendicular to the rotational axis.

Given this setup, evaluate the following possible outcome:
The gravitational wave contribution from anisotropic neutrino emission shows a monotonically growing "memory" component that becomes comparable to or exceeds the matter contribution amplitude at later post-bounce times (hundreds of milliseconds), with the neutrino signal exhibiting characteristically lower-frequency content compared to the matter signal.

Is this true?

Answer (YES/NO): YES